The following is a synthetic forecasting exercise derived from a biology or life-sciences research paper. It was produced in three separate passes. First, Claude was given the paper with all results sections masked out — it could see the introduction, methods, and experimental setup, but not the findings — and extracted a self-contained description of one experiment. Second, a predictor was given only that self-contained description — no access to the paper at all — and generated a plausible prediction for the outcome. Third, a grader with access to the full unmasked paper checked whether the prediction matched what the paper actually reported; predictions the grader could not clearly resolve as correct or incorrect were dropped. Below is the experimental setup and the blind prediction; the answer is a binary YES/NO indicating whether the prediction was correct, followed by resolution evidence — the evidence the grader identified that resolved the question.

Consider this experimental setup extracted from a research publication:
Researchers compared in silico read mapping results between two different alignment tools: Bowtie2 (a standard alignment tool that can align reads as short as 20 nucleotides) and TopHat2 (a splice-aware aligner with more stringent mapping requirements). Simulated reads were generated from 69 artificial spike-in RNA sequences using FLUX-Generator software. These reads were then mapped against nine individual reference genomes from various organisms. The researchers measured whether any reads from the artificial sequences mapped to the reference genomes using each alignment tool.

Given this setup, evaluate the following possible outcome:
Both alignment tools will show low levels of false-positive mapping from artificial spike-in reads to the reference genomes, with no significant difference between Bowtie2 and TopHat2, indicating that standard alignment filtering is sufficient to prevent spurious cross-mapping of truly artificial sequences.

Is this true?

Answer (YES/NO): NO